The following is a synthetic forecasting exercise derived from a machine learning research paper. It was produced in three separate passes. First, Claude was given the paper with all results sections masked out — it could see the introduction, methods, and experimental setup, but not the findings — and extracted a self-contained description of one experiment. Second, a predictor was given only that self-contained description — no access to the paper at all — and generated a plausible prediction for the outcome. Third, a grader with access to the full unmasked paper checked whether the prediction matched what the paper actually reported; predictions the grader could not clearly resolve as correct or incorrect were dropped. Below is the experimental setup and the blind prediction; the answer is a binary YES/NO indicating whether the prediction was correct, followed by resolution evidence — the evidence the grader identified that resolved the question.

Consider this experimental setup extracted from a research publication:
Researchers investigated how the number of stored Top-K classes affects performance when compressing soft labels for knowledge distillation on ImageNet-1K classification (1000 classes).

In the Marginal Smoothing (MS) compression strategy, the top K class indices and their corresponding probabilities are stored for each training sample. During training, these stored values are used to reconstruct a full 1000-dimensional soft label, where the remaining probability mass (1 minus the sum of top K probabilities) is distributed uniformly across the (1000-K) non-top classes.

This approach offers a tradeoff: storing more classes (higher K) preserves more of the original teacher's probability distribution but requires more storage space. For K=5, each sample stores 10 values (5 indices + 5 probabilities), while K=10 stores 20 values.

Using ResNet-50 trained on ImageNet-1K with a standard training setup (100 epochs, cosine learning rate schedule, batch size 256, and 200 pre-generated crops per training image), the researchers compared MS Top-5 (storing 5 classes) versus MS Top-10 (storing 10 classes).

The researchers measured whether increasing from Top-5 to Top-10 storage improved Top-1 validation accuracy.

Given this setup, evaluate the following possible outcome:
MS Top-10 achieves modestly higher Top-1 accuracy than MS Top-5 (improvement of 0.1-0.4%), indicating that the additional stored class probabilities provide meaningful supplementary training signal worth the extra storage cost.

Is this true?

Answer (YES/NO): NO